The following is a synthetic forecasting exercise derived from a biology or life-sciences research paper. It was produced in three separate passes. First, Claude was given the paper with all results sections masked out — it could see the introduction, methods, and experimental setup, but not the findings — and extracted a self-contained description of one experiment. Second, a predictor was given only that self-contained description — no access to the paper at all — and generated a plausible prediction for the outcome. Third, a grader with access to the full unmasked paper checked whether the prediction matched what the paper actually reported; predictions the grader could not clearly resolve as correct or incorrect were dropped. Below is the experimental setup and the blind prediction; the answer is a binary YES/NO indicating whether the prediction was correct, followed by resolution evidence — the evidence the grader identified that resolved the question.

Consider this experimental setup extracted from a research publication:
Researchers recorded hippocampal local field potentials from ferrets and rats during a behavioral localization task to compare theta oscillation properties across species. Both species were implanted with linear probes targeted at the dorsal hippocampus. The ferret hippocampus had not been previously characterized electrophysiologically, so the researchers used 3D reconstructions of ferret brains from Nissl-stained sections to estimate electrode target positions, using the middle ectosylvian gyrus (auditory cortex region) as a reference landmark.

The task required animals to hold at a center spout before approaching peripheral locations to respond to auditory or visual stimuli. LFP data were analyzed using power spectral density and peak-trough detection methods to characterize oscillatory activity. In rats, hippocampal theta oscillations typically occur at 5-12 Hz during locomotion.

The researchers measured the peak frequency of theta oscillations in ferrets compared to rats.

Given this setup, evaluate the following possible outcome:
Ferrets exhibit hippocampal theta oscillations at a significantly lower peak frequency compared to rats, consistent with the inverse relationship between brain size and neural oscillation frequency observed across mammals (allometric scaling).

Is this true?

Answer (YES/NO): YES